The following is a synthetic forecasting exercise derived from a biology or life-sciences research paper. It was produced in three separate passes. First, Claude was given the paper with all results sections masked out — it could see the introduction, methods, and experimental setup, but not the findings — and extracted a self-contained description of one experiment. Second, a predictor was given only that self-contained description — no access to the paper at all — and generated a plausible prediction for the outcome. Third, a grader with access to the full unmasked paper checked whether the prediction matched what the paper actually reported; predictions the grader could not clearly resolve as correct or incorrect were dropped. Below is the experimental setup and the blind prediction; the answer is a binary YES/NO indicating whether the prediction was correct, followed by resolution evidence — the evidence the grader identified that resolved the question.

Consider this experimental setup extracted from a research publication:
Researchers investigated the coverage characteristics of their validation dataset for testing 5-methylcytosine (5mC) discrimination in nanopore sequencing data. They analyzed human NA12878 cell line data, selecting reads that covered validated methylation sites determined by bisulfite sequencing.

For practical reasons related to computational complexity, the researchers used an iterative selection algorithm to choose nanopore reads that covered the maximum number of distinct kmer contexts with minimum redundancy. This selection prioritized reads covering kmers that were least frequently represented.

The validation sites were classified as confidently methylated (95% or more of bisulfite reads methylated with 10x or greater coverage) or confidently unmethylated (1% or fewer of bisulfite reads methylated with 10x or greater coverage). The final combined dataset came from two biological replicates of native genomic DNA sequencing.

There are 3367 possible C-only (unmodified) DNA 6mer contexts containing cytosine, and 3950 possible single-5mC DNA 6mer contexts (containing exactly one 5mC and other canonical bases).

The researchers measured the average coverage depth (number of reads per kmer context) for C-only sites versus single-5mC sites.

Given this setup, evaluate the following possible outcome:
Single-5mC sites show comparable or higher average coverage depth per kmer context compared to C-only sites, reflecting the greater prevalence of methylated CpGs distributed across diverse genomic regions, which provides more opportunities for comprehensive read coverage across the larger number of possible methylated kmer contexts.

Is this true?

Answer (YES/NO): NO